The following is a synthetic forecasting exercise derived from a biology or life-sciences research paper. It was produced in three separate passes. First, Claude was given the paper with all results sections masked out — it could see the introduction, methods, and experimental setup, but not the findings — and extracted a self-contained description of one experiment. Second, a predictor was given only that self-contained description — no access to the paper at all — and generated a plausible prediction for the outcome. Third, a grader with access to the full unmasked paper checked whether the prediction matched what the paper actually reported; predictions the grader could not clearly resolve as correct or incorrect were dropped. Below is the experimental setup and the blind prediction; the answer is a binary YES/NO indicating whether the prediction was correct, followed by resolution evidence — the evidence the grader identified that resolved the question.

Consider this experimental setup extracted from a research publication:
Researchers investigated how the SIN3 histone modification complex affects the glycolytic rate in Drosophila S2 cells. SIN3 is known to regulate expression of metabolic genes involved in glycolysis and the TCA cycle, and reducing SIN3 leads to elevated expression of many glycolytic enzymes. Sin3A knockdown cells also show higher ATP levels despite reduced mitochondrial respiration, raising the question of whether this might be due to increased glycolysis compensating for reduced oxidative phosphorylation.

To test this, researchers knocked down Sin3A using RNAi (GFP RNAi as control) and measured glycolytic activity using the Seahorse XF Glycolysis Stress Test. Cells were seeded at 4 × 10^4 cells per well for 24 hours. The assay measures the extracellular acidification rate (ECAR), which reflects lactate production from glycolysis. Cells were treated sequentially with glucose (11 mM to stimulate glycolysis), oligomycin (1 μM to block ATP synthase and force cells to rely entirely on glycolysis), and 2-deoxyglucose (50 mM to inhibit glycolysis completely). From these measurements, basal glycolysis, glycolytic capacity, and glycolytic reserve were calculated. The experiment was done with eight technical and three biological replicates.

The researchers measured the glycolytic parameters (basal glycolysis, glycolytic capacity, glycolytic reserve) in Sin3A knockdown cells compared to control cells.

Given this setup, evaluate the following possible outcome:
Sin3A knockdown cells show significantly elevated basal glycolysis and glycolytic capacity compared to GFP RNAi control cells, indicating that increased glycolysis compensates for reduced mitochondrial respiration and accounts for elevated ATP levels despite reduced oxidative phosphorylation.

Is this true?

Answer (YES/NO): NO